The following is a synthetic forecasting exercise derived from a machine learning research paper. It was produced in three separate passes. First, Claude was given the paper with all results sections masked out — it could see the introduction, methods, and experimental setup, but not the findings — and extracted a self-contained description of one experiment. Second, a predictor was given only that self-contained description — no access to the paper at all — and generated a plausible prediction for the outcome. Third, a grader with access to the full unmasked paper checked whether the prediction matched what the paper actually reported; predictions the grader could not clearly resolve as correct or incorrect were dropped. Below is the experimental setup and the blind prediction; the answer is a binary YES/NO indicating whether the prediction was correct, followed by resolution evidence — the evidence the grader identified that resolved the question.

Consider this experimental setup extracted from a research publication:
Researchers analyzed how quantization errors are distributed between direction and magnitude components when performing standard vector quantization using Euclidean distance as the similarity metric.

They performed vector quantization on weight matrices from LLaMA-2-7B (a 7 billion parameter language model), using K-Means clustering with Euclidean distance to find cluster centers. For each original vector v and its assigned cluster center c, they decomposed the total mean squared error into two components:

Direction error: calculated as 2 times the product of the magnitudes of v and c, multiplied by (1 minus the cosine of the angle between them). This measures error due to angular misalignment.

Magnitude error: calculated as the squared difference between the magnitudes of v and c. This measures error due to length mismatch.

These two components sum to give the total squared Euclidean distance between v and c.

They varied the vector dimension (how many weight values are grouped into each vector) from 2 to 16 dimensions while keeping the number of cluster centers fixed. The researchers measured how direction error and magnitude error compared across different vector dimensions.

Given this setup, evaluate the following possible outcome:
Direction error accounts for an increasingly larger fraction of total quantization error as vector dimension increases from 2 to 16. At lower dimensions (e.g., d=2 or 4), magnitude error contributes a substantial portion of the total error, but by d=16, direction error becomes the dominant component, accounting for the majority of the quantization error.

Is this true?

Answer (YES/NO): NO